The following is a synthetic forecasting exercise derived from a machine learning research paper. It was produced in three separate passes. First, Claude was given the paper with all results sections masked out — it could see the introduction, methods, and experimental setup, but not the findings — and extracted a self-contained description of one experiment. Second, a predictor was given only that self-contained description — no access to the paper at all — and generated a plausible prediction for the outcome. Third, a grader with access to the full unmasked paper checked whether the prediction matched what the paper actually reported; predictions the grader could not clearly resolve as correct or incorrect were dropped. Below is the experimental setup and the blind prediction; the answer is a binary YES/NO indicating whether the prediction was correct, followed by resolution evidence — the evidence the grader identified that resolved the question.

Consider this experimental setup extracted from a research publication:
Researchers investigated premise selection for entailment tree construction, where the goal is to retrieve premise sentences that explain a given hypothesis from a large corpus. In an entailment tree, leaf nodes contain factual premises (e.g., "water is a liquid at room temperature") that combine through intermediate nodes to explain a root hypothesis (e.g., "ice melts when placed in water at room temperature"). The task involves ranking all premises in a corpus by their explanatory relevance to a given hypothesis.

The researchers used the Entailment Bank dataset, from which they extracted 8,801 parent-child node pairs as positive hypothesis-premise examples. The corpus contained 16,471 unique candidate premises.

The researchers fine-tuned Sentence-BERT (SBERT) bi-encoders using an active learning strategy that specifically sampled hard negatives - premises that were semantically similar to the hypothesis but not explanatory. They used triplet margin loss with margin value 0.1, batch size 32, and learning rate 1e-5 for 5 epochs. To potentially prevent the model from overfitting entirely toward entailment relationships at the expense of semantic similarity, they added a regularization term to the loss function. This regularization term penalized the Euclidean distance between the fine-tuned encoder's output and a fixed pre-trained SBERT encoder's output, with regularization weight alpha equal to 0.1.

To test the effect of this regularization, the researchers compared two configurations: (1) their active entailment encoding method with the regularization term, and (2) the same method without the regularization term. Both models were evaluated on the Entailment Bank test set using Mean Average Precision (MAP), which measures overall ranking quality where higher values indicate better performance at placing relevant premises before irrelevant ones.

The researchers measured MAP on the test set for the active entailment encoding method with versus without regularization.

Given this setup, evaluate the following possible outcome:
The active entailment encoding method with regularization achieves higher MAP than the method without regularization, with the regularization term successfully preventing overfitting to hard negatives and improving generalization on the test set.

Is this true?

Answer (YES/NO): YES